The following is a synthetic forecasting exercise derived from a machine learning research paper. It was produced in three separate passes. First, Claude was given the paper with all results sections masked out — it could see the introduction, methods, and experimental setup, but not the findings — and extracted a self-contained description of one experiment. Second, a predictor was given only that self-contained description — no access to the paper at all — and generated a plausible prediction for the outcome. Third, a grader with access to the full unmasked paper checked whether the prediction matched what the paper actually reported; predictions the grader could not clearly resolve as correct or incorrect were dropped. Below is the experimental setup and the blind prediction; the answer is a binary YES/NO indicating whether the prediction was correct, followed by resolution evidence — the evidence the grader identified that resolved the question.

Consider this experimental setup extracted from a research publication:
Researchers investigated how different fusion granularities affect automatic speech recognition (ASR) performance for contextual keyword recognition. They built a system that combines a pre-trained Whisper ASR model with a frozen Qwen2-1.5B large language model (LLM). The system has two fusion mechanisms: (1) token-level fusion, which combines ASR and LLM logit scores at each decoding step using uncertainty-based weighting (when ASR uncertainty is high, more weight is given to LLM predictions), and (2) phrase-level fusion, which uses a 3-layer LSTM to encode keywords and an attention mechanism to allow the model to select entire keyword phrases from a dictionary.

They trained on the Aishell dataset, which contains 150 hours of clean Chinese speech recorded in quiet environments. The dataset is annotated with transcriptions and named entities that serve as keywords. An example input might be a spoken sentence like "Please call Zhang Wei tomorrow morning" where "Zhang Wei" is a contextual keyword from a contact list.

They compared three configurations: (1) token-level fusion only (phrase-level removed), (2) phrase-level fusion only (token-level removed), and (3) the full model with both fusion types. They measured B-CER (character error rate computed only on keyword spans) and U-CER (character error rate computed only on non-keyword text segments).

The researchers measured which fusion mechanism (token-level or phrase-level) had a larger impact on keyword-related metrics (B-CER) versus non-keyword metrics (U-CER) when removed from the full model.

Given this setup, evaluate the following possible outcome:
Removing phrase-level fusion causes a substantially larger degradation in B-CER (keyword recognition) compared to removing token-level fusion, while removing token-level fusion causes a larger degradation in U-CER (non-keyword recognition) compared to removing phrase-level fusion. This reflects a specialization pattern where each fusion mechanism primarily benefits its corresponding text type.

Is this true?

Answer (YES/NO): YES